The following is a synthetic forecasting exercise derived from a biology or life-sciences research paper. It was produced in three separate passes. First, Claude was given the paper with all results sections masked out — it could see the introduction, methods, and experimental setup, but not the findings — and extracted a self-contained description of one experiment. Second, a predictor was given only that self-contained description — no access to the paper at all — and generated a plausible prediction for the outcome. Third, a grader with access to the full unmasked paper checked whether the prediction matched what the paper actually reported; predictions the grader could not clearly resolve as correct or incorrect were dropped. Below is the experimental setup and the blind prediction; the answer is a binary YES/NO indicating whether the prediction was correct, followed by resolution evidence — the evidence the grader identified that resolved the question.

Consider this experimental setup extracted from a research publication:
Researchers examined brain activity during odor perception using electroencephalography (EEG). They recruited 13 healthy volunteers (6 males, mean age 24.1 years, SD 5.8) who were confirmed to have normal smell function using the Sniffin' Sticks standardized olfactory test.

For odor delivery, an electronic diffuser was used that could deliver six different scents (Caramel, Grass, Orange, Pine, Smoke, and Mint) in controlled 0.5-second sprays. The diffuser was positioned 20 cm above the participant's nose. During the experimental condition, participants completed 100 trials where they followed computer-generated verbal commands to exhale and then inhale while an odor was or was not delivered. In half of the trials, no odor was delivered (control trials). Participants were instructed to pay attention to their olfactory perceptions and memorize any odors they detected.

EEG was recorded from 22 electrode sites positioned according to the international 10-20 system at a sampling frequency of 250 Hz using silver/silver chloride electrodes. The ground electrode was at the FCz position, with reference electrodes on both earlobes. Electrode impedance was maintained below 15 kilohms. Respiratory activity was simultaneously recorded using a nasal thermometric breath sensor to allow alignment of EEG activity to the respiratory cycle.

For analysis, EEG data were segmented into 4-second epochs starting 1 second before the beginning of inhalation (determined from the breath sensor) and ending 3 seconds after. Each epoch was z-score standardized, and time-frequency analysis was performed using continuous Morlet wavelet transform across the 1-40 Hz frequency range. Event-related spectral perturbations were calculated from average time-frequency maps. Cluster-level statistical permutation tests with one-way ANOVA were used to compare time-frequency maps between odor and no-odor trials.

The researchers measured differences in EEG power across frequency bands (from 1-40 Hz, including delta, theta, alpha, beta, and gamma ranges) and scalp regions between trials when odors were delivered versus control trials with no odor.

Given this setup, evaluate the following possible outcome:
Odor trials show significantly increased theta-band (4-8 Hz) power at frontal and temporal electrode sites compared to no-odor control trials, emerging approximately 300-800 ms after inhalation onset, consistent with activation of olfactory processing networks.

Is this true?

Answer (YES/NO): NO